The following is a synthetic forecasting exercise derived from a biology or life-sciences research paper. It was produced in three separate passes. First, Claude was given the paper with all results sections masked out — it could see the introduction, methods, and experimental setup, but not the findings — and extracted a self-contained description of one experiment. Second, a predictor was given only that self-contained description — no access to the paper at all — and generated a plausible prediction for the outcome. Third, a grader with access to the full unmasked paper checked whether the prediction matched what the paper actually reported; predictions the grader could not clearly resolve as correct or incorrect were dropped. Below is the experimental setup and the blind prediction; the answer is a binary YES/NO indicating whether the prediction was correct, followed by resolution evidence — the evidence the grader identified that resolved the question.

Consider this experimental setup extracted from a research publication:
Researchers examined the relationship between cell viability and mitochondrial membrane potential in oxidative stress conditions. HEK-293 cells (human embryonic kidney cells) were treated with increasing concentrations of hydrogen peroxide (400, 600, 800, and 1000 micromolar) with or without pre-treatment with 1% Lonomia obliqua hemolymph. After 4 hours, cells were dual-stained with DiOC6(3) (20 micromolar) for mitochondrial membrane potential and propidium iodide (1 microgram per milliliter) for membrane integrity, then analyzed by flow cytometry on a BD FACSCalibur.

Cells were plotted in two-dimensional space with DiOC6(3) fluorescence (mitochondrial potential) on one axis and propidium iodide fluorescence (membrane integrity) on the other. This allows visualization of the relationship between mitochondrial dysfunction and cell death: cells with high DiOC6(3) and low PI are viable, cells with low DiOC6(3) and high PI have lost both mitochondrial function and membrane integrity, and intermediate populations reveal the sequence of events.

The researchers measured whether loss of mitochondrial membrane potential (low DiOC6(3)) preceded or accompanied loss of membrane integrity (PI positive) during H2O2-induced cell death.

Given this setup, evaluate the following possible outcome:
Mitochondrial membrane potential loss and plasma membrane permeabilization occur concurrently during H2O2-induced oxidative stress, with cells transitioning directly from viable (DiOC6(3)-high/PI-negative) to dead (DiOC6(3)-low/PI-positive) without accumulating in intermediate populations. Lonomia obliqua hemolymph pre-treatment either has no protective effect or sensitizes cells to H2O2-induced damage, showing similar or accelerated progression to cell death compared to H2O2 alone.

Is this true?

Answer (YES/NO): NO